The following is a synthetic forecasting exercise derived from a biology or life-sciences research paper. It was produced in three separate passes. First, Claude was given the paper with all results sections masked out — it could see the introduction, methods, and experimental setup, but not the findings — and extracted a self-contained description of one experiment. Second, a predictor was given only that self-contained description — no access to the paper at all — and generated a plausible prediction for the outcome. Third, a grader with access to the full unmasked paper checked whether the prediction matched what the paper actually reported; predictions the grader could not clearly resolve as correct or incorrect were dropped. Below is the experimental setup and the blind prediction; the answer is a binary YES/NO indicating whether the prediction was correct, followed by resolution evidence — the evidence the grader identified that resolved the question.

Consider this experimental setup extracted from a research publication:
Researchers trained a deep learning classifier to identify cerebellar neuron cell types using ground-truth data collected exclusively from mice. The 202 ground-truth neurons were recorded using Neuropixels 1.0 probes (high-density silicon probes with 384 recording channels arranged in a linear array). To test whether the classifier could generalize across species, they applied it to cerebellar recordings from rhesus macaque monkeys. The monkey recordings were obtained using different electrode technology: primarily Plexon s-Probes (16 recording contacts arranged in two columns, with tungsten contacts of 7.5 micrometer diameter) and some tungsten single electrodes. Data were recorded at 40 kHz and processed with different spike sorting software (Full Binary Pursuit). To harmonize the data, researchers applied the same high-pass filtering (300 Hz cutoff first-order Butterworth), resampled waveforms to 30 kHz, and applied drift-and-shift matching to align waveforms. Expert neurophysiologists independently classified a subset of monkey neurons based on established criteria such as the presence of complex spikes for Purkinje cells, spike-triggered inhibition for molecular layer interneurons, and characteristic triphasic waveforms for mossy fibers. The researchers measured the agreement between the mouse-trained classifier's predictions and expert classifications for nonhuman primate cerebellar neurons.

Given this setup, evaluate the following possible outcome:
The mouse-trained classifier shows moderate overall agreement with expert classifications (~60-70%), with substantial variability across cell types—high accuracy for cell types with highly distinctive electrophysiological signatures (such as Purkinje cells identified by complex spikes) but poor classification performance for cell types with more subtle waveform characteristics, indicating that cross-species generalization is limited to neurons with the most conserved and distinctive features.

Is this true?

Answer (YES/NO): NO